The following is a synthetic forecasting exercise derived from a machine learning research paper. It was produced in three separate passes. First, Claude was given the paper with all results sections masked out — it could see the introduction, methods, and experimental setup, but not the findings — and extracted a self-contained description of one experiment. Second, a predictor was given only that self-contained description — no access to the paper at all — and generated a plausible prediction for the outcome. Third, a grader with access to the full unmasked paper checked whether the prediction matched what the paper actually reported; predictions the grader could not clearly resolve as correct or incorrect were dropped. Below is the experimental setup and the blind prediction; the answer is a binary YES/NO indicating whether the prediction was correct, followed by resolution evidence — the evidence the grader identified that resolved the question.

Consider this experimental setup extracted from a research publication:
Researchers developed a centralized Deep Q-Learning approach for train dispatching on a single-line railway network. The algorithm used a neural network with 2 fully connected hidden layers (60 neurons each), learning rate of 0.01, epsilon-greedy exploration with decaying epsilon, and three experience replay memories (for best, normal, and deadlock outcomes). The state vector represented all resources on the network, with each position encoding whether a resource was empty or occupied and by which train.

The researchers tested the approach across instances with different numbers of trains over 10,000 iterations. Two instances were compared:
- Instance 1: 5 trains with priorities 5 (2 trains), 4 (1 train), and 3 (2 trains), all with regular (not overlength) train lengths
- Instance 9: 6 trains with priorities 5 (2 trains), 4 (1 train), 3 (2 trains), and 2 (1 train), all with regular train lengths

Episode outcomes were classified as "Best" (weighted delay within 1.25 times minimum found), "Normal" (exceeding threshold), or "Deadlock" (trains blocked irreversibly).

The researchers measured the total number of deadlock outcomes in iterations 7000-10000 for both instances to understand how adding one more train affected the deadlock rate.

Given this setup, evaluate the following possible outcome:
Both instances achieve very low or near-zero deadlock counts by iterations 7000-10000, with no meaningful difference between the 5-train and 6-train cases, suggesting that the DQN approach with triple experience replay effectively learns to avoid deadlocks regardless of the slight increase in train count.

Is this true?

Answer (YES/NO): NO